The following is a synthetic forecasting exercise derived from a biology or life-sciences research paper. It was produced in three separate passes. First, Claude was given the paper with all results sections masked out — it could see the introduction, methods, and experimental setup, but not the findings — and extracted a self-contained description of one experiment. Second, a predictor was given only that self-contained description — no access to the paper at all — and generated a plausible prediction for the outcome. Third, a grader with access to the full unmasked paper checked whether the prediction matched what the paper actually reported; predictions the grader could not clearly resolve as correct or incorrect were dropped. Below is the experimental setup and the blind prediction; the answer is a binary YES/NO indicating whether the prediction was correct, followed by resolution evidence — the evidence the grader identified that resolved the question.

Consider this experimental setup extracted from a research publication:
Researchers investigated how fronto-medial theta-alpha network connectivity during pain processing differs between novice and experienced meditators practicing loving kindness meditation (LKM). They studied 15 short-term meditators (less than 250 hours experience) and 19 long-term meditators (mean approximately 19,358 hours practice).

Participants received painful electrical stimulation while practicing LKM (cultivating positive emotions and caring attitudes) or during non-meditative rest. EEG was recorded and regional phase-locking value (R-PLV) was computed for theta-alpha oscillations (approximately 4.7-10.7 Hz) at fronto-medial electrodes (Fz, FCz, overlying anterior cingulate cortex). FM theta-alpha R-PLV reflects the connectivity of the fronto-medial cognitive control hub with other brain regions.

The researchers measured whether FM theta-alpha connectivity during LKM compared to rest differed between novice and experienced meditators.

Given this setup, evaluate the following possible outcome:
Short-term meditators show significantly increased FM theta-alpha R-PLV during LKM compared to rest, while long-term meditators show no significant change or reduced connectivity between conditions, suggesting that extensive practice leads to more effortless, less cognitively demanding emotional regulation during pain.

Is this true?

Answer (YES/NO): NO